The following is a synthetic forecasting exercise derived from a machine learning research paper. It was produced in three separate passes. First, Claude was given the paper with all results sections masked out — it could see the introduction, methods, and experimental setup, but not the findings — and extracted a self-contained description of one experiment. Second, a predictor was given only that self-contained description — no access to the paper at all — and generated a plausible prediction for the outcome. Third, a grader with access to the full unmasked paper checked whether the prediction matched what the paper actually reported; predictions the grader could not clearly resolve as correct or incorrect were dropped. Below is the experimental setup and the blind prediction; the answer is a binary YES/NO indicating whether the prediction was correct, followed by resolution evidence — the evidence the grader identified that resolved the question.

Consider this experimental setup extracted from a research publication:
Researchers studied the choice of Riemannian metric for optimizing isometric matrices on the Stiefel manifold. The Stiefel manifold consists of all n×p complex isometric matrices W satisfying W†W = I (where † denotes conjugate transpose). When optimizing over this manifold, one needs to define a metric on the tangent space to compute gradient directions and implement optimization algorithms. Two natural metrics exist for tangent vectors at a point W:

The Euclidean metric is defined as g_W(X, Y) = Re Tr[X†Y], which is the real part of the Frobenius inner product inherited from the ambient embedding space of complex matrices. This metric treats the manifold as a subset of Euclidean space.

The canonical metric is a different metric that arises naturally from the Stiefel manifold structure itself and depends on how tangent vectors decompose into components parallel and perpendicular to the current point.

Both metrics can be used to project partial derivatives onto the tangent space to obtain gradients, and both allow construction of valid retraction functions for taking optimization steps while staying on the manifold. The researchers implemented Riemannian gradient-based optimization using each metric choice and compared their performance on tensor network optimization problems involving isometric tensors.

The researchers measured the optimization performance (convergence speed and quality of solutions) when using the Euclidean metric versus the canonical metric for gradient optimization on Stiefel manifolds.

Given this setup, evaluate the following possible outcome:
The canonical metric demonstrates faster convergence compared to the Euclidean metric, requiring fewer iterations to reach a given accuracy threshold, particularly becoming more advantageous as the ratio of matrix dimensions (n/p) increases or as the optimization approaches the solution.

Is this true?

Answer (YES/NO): NO